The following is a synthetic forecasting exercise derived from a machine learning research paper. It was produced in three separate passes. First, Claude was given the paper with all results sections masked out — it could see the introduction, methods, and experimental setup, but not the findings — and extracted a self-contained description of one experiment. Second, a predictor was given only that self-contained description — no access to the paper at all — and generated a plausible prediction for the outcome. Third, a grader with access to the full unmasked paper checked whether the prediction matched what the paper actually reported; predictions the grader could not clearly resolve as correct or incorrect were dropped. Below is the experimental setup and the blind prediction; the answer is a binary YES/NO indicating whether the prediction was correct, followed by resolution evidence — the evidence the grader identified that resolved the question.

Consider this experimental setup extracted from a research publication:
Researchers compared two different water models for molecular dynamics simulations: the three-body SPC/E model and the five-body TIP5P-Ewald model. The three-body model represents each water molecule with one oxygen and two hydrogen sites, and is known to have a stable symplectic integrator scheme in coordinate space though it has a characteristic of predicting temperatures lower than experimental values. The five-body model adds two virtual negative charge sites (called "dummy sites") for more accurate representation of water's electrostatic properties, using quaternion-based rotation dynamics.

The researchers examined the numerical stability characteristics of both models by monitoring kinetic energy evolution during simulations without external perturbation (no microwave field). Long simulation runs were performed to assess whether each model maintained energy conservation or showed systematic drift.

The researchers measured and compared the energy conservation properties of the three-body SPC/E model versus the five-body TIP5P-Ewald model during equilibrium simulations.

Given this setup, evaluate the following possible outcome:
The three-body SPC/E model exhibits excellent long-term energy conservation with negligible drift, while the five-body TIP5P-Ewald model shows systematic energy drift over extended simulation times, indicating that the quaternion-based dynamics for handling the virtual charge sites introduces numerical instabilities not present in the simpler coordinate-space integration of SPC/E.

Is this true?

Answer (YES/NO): YES